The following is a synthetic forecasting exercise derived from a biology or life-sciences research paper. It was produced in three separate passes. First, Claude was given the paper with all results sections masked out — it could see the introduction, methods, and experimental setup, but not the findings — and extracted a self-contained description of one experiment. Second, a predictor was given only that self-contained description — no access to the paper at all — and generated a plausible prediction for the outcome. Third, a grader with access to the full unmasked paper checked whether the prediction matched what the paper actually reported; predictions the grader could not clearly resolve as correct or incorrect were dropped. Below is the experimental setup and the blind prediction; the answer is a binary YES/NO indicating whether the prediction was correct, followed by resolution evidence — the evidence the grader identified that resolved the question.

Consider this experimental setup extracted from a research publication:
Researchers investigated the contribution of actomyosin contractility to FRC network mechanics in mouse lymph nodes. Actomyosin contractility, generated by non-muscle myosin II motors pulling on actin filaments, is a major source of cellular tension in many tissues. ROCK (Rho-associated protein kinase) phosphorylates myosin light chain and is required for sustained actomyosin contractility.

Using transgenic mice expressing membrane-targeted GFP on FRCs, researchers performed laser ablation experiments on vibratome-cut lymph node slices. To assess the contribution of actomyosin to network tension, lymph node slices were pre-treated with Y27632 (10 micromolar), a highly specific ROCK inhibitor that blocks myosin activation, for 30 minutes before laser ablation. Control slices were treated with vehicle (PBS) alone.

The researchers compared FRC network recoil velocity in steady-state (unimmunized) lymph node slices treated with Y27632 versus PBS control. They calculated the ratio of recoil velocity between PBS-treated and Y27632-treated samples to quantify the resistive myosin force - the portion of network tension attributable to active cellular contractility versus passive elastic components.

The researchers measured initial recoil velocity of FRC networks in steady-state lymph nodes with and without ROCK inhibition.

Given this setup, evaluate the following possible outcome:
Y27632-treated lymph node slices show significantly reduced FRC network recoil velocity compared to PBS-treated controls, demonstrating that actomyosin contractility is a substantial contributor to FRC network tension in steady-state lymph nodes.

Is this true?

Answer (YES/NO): YES